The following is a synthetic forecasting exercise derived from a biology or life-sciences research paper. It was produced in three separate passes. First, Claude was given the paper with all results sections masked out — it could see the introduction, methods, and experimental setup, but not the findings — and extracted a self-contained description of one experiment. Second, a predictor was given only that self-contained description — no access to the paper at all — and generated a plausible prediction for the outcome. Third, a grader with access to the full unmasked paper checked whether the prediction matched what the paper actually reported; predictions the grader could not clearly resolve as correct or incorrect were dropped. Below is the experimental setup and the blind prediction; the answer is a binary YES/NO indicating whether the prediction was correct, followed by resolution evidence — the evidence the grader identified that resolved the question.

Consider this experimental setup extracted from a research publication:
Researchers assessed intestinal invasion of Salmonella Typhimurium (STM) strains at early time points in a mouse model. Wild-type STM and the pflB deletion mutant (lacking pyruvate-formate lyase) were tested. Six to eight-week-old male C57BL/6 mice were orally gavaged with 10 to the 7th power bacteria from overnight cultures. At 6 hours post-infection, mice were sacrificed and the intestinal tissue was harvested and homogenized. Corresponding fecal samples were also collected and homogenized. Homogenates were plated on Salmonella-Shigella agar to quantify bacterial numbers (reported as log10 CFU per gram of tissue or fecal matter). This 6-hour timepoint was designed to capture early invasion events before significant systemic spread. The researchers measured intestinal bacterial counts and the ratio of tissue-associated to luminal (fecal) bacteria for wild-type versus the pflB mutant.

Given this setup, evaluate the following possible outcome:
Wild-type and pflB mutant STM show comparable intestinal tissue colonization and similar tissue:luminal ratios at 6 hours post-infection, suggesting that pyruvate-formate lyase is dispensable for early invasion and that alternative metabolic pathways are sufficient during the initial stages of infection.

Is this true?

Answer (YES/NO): NO